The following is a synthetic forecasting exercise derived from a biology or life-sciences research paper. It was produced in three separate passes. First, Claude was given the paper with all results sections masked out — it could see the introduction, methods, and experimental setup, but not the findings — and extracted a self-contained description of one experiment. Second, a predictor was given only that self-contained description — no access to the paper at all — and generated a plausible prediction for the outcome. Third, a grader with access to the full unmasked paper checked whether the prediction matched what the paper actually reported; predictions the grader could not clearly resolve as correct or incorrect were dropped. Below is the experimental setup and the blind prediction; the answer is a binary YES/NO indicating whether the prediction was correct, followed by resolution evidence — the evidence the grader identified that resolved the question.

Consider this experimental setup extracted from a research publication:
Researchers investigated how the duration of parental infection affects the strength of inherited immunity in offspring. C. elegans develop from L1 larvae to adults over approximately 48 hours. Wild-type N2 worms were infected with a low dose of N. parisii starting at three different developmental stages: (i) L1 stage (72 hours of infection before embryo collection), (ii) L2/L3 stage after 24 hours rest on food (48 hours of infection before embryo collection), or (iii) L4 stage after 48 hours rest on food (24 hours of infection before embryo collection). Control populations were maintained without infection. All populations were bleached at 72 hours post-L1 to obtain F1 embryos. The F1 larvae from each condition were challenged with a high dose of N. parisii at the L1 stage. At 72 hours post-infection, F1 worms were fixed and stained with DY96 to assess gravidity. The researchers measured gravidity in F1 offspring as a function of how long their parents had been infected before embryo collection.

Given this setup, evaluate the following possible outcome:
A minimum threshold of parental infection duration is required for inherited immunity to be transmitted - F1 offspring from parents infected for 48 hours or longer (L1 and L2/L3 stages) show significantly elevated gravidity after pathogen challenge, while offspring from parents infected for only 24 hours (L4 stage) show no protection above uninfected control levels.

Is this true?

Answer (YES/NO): NO